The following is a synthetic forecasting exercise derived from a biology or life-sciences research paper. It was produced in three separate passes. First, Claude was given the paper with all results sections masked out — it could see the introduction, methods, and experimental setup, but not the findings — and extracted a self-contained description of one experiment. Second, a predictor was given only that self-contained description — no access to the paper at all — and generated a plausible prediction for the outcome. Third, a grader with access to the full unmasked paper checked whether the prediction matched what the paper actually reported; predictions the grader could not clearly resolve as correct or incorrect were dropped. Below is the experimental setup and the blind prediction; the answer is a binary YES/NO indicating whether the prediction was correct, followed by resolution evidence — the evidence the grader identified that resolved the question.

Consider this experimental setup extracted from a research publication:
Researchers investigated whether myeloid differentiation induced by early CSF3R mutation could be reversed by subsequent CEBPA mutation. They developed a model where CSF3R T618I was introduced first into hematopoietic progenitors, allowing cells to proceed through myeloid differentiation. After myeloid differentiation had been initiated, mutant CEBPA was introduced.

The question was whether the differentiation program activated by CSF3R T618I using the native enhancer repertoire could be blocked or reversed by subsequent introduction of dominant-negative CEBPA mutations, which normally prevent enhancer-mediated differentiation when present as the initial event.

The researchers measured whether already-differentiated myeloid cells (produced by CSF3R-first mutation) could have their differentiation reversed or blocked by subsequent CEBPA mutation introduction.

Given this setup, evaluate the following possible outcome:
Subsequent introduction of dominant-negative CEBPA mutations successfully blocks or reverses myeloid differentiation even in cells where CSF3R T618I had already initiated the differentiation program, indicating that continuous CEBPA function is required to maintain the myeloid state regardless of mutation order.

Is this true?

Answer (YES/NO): NO